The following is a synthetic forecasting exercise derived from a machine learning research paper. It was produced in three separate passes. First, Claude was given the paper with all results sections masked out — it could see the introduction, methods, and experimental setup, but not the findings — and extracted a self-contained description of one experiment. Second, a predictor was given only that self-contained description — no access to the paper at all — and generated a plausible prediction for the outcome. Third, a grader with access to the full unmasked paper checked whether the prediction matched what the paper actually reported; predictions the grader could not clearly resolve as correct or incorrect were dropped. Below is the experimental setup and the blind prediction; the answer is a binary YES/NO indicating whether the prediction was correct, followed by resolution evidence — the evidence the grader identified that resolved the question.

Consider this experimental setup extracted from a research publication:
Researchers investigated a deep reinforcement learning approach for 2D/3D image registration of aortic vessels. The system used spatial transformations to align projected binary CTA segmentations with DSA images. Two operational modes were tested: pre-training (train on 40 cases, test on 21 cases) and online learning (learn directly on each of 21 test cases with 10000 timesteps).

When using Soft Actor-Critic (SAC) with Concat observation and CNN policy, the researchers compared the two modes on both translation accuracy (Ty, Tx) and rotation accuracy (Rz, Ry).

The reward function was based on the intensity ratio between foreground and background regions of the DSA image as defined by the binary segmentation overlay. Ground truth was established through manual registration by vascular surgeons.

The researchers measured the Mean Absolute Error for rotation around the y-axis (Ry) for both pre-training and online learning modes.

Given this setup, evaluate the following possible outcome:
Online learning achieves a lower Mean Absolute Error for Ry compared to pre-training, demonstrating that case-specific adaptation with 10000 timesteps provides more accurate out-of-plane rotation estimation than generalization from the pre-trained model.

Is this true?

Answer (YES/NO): YES